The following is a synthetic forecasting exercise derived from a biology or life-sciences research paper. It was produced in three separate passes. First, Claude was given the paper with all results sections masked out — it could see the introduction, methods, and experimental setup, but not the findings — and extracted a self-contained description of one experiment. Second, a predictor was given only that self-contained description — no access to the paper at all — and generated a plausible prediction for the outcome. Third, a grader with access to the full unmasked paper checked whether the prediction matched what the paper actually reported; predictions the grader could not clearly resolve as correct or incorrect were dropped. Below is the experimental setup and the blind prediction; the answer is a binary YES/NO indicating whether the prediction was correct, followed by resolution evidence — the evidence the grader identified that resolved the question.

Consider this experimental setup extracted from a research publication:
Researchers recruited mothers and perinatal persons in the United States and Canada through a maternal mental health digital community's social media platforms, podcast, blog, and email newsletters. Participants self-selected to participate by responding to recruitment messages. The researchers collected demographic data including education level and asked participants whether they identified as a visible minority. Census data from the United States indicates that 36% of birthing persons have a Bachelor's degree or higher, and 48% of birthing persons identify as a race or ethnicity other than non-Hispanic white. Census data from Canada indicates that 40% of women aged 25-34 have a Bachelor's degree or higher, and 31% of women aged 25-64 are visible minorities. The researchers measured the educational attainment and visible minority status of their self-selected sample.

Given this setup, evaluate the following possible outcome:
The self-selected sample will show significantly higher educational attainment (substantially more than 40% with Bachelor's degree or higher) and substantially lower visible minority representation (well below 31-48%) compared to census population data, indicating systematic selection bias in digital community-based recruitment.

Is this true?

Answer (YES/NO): YES